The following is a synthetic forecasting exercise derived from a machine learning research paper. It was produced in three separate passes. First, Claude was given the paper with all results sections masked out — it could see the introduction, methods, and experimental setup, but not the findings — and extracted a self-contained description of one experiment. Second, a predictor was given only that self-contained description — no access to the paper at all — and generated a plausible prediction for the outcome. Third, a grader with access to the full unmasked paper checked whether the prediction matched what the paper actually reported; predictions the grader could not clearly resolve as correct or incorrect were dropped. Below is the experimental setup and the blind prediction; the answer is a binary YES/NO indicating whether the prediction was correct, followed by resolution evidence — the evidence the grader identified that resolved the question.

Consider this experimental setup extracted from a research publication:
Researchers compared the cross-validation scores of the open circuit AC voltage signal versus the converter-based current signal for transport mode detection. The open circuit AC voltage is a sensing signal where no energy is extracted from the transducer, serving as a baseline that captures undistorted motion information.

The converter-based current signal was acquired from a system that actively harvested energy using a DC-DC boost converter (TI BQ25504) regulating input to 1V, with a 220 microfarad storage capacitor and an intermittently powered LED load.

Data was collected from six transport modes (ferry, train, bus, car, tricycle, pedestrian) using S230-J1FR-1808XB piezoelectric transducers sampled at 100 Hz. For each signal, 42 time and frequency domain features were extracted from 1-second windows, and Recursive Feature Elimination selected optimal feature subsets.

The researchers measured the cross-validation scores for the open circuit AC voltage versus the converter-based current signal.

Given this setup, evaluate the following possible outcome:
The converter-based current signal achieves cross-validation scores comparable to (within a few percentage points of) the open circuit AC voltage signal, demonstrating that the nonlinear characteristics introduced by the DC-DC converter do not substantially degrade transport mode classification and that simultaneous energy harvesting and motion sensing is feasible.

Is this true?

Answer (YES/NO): YES